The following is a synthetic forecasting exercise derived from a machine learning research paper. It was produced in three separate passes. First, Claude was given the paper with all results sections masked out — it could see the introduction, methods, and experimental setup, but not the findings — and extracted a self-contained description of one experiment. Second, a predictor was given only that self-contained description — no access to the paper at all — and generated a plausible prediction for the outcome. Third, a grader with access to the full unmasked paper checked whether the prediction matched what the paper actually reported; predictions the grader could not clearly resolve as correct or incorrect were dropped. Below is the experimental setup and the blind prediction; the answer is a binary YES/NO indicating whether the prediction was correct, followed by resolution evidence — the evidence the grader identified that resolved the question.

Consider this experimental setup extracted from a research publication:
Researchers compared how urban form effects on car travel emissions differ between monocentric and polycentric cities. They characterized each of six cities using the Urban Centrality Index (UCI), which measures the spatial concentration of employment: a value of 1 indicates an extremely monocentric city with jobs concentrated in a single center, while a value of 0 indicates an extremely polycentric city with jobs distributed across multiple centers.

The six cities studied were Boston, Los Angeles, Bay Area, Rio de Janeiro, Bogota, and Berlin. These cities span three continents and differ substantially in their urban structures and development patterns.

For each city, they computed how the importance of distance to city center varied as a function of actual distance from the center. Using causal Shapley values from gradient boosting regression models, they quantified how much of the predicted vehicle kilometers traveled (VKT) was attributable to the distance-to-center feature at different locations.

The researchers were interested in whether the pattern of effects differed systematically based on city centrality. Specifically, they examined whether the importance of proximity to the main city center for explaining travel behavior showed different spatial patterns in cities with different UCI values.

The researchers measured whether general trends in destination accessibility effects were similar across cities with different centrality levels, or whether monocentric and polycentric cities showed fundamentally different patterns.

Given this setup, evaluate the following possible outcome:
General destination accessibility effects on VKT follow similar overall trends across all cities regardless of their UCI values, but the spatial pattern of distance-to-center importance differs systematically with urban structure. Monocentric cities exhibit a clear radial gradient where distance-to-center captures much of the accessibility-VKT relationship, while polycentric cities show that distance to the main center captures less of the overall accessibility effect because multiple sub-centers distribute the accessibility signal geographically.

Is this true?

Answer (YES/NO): YES